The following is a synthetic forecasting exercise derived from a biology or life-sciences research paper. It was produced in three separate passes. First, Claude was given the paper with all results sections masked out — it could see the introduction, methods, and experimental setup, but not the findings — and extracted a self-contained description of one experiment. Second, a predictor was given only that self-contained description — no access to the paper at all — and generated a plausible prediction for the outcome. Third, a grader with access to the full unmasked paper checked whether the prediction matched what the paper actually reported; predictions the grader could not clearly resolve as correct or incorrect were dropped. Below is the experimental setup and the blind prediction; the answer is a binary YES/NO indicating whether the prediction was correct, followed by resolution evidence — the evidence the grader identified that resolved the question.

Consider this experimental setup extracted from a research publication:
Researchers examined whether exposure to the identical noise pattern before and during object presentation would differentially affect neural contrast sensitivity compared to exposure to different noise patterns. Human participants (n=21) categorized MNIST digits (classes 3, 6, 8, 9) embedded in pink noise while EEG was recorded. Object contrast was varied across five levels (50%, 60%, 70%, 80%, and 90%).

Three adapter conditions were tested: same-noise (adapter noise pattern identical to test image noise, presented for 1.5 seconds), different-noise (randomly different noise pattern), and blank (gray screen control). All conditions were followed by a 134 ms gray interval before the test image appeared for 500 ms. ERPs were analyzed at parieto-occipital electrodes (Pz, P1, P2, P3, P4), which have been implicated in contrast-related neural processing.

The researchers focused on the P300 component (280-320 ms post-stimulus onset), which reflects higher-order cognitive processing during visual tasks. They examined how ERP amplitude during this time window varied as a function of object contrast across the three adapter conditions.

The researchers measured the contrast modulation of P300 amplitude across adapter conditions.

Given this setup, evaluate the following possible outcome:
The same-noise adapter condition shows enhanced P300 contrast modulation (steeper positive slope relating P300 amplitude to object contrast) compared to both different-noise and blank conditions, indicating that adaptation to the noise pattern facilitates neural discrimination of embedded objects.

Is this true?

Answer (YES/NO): NO